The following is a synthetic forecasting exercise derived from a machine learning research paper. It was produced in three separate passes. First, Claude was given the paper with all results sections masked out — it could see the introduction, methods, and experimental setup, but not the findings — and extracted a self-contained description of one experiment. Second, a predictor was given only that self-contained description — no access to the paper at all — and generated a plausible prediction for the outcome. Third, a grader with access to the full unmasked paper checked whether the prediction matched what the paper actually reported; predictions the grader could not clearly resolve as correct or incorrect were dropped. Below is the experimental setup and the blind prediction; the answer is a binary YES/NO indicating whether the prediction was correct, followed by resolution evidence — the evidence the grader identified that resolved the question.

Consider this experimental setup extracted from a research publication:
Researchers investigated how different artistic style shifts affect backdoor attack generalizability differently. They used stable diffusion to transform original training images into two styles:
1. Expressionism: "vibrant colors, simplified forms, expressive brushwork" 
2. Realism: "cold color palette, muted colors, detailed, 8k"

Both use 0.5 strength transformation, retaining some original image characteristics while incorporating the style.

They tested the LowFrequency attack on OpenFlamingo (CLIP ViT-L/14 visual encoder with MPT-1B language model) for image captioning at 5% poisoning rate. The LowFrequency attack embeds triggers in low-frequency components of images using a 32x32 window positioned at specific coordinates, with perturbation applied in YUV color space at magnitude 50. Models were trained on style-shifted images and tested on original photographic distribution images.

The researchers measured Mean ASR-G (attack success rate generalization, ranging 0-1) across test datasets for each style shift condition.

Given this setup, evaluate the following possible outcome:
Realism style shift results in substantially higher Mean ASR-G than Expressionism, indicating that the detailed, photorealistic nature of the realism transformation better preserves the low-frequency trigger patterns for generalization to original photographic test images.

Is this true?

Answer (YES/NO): NO